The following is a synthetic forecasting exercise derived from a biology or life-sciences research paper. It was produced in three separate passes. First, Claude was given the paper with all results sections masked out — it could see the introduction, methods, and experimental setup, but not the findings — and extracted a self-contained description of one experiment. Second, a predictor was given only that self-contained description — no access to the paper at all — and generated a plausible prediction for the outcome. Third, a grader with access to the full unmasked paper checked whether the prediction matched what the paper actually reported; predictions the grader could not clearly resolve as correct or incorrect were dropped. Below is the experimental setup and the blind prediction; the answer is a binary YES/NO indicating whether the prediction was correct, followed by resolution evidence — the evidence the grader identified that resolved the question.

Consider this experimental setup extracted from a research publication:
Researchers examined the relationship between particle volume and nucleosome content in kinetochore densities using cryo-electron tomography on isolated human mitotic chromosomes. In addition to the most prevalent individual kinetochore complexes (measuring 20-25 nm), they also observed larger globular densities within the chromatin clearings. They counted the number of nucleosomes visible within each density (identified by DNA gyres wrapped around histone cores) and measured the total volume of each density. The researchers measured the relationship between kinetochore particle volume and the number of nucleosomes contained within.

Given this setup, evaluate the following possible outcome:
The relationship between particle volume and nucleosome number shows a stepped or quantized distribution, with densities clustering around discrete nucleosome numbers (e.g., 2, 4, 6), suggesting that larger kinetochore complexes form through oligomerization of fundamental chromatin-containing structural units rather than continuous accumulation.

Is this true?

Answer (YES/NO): NO